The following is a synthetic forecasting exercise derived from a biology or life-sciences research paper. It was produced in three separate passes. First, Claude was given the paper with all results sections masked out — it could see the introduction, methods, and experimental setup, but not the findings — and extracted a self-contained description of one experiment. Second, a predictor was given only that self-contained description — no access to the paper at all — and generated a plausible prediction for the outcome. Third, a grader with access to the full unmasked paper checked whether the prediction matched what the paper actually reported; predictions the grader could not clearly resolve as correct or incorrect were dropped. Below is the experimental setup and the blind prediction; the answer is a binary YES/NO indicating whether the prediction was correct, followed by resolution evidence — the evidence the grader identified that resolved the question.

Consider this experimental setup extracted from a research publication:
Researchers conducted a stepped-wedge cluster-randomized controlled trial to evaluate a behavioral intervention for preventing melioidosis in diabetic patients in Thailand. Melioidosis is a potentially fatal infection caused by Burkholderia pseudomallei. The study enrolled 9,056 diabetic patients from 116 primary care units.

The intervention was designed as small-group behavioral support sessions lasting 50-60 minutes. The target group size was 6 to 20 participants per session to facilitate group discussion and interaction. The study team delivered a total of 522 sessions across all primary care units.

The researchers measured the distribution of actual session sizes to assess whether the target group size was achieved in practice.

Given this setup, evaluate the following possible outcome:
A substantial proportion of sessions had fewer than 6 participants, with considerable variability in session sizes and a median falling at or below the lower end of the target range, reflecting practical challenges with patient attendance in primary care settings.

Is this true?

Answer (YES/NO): NO